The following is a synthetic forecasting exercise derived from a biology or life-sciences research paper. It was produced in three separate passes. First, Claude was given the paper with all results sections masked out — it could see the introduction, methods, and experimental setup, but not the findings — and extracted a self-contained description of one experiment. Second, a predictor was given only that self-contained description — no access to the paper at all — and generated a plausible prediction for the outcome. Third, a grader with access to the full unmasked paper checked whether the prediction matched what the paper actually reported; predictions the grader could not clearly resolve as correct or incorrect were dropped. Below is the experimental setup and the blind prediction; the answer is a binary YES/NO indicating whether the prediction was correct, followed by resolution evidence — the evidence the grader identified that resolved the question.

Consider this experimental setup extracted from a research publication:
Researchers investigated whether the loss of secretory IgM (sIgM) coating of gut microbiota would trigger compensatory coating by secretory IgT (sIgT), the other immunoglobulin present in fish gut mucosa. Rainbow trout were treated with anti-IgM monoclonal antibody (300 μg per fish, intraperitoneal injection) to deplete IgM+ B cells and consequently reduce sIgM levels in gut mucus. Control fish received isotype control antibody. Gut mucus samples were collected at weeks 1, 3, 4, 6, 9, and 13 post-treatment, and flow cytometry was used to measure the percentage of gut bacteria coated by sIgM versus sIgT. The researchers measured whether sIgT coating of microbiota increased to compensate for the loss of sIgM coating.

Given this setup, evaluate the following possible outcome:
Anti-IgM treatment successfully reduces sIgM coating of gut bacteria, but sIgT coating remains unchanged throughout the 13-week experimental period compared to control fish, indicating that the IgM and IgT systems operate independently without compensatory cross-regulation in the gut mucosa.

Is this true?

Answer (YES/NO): NO